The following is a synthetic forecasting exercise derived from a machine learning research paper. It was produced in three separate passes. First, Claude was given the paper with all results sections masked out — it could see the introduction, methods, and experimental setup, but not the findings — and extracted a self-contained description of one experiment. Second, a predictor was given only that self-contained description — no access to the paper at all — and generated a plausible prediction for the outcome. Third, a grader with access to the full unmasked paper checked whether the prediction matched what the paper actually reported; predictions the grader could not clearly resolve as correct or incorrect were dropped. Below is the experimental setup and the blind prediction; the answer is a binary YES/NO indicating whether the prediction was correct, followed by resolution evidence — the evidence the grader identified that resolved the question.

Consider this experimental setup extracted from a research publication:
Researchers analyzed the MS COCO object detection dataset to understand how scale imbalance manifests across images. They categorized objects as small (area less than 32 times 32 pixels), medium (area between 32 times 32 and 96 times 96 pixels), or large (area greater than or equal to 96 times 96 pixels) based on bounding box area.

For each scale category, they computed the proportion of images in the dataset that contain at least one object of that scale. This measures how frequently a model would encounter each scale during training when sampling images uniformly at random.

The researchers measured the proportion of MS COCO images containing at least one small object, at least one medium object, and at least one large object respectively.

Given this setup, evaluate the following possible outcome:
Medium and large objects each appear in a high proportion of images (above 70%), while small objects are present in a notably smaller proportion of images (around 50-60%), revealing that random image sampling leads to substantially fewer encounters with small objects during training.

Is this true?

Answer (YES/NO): YES